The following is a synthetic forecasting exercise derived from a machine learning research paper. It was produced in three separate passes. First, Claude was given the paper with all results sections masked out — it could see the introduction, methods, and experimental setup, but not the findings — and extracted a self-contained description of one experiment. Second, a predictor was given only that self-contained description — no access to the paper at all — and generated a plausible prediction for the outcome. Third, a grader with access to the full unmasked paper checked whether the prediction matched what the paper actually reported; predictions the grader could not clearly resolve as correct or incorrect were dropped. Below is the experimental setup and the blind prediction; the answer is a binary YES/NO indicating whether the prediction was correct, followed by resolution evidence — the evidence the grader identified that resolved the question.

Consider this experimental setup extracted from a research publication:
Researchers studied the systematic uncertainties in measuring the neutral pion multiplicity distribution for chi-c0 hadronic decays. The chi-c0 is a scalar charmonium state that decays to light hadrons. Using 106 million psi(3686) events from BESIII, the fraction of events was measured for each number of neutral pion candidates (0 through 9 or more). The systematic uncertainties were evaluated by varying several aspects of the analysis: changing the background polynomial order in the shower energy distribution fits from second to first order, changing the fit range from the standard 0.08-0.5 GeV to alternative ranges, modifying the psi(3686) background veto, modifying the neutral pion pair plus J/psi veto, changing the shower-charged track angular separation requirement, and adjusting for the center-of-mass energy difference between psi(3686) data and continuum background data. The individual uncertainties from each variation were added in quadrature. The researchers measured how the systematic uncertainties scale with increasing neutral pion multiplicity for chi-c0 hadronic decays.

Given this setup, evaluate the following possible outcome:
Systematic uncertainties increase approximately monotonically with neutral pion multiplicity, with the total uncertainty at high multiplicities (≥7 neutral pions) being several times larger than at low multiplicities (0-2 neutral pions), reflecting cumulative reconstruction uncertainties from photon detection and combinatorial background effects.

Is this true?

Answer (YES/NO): NO